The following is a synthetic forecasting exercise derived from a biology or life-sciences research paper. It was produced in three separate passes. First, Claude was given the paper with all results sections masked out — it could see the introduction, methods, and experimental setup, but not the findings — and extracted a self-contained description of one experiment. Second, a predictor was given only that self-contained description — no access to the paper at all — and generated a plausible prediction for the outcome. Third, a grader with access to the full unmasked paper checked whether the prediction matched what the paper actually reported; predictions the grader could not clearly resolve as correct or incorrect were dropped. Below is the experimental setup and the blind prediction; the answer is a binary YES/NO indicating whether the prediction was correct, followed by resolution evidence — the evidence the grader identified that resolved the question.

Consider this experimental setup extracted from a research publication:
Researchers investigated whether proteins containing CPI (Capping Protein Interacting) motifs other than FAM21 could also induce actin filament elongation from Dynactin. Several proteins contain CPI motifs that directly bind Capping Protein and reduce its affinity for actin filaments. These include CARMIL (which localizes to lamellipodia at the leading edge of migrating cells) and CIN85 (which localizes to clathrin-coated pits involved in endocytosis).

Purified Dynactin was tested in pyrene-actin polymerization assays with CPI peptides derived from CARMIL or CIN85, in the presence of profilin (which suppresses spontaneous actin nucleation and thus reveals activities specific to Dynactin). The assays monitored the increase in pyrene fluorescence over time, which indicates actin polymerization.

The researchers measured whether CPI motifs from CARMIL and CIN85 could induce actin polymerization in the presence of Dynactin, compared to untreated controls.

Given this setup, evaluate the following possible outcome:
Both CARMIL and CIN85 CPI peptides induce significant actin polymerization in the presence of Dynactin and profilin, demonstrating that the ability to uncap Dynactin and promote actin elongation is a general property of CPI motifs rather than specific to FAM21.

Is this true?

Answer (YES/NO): YES